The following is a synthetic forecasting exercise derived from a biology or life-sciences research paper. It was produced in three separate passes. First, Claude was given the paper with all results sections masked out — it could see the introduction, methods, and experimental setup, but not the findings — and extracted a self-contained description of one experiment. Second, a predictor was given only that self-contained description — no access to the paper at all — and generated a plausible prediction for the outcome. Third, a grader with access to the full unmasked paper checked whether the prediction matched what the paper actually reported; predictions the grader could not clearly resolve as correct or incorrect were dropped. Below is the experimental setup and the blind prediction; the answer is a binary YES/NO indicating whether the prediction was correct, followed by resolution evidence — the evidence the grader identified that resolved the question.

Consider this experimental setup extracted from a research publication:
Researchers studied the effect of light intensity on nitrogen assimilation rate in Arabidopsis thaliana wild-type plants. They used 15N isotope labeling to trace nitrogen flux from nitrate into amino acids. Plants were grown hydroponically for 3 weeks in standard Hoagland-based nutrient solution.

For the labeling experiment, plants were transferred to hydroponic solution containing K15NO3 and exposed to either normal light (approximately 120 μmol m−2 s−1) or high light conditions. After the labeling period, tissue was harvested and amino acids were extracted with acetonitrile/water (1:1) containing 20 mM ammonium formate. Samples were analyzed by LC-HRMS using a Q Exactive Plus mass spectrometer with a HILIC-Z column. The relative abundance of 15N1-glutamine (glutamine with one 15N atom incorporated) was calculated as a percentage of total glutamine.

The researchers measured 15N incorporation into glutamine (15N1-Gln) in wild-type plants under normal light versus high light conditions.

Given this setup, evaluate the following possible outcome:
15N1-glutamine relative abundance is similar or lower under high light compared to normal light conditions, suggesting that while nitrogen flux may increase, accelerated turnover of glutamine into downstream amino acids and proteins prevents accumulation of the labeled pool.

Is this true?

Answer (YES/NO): NO